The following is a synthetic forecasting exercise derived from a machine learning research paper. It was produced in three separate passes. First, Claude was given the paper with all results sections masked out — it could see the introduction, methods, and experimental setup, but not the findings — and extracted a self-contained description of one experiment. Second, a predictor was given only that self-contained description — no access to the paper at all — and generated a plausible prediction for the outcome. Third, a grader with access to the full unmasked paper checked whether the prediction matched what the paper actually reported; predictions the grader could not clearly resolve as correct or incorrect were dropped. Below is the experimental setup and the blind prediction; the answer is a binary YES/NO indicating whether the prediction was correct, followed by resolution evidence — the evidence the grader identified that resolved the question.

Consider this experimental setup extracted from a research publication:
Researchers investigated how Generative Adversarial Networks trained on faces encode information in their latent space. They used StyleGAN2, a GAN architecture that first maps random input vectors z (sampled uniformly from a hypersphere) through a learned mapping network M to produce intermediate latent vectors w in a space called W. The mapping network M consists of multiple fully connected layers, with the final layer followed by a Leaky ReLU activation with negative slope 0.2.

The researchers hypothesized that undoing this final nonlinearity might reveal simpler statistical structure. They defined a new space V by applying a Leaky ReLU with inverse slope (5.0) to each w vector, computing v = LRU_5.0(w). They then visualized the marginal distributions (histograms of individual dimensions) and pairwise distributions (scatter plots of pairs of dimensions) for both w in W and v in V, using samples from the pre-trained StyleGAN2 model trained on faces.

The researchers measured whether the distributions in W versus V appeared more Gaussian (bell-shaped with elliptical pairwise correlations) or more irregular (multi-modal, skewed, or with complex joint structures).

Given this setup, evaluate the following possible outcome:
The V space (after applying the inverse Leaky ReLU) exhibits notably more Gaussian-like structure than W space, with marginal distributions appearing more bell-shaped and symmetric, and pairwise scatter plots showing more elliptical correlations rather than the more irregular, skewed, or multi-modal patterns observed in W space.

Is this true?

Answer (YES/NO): YES